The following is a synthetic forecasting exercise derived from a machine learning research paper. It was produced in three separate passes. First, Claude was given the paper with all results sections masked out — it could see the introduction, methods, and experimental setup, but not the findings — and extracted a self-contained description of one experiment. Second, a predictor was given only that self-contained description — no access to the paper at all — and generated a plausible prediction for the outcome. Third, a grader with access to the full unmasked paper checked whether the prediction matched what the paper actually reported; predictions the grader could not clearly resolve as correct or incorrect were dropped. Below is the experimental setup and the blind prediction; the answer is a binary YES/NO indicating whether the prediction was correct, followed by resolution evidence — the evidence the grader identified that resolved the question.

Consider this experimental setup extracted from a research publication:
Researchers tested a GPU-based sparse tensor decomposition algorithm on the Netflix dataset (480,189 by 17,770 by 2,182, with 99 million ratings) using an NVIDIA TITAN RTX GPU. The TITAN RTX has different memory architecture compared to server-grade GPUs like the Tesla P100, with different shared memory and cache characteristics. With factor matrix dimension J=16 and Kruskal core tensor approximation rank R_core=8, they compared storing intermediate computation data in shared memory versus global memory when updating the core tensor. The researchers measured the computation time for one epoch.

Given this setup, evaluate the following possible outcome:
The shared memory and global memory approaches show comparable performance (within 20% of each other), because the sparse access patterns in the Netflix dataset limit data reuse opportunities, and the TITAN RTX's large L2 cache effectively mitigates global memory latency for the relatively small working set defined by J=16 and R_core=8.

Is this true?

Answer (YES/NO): YES